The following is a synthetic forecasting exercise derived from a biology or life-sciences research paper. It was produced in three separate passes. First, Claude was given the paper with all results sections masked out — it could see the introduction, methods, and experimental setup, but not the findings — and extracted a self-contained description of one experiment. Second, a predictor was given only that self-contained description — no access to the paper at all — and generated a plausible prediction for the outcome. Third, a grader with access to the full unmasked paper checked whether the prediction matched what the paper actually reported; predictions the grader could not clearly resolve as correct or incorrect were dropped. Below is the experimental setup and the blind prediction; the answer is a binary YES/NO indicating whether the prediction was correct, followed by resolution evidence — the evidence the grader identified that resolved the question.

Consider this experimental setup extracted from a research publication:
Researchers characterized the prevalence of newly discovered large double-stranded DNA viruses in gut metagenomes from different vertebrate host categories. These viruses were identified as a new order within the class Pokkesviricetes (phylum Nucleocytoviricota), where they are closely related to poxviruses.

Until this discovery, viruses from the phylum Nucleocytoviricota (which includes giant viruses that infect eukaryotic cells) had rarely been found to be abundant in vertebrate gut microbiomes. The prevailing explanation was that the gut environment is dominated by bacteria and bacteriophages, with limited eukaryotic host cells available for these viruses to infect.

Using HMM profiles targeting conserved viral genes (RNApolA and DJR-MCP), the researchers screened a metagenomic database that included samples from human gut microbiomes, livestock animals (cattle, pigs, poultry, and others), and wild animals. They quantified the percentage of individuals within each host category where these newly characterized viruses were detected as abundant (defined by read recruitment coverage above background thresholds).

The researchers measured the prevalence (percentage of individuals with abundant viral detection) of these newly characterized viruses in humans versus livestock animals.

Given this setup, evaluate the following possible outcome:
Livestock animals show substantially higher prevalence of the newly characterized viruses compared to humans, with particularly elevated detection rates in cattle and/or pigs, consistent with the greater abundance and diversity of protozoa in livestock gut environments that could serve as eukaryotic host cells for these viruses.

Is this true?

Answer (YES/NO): NO